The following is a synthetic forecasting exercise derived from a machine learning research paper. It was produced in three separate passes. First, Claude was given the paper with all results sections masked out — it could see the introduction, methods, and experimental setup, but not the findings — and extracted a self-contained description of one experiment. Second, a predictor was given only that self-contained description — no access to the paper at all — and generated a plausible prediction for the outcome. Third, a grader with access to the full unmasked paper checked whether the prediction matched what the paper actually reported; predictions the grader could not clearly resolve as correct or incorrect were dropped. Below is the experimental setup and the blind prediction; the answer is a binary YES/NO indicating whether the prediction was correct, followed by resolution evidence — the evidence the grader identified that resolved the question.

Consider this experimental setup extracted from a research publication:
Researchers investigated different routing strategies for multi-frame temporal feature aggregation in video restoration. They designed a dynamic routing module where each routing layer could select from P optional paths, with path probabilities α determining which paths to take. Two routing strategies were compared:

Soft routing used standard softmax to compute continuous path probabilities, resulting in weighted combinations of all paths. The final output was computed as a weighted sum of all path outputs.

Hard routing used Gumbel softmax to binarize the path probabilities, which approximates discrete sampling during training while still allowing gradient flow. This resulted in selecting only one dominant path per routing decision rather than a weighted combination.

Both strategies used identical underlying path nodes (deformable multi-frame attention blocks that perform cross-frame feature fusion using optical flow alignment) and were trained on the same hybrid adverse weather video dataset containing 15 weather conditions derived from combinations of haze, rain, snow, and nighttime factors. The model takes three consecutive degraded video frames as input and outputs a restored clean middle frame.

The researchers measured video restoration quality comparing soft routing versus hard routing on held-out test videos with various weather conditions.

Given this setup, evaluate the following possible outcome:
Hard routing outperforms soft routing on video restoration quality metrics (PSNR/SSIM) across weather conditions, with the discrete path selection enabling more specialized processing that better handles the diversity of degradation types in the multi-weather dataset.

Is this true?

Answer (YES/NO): NO